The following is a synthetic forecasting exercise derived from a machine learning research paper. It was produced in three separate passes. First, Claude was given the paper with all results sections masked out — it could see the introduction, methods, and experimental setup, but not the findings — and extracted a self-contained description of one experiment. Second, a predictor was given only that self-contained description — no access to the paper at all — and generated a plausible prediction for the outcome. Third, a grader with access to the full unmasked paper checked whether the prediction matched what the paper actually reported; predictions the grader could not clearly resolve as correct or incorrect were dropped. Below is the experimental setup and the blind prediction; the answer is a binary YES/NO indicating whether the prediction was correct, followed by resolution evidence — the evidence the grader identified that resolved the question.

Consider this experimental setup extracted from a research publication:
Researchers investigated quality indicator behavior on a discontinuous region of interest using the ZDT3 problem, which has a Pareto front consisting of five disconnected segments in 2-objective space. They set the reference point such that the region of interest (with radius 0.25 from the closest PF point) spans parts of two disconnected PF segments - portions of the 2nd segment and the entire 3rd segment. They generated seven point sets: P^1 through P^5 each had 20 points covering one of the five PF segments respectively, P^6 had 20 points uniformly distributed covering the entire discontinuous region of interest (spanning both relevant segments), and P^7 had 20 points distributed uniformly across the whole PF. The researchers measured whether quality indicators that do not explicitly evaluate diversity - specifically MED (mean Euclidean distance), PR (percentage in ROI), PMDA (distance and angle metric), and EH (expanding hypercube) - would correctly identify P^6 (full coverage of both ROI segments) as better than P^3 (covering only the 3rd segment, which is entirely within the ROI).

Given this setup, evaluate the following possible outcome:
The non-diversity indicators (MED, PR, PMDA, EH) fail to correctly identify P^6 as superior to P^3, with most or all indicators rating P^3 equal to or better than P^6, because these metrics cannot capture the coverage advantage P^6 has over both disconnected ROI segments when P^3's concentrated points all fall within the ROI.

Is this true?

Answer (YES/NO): YES